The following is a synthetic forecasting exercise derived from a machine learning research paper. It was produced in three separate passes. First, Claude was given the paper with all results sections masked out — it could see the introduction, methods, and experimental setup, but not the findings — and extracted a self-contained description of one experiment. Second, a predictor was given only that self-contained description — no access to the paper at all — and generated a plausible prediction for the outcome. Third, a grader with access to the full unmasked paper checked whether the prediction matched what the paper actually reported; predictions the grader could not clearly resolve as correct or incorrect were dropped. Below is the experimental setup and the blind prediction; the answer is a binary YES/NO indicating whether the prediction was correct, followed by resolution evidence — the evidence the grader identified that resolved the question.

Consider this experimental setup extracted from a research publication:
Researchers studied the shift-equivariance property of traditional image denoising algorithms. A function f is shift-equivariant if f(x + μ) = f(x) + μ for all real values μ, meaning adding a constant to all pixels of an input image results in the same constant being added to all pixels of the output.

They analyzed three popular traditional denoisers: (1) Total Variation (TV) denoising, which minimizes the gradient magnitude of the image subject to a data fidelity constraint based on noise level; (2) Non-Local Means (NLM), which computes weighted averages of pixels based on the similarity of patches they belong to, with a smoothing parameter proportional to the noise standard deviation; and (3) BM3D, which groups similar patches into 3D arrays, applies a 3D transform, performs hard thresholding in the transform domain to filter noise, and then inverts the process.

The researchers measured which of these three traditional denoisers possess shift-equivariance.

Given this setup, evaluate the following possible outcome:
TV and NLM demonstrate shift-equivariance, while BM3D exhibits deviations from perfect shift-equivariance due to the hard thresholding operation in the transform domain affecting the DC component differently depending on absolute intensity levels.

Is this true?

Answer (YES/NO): YES